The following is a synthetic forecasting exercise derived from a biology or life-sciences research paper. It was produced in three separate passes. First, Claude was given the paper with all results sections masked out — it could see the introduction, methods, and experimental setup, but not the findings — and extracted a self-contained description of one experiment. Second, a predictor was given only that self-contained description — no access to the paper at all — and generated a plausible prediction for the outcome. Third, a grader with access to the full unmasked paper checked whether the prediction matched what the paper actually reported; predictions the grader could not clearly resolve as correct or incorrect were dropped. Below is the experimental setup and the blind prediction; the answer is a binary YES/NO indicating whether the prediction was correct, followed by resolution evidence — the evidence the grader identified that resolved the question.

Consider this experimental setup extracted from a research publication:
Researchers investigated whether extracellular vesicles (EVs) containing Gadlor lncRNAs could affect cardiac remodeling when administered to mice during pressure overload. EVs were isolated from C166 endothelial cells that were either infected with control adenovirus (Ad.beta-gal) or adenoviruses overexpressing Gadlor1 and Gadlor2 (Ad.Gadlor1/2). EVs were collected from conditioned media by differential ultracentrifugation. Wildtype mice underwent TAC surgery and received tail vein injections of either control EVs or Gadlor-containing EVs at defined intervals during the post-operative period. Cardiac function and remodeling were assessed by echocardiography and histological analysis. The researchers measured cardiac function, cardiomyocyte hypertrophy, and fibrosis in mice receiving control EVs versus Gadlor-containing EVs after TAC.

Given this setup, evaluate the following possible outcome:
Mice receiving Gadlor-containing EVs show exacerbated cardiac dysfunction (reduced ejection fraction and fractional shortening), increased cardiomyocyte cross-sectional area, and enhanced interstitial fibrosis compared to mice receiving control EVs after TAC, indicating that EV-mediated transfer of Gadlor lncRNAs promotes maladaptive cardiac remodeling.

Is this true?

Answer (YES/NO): YES